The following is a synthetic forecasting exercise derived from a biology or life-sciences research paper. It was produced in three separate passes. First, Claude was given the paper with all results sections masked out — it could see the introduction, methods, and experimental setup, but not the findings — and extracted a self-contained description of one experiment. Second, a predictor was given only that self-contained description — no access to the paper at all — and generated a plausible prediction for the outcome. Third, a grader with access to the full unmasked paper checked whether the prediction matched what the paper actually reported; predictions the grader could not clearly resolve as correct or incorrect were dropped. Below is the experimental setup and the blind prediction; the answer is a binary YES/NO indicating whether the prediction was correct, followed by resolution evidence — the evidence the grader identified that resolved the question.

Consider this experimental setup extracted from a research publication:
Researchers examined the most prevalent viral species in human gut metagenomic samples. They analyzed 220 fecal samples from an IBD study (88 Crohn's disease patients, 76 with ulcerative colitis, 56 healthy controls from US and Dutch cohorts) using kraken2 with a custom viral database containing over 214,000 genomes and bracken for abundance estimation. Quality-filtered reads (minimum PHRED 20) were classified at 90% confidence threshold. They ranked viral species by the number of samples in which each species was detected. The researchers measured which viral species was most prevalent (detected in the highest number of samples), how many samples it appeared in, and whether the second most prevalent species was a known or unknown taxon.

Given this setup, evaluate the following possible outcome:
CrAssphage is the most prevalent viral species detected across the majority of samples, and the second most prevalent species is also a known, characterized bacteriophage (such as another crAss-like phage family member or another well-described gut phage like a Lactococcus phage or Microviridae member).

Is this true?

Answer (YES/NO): NO